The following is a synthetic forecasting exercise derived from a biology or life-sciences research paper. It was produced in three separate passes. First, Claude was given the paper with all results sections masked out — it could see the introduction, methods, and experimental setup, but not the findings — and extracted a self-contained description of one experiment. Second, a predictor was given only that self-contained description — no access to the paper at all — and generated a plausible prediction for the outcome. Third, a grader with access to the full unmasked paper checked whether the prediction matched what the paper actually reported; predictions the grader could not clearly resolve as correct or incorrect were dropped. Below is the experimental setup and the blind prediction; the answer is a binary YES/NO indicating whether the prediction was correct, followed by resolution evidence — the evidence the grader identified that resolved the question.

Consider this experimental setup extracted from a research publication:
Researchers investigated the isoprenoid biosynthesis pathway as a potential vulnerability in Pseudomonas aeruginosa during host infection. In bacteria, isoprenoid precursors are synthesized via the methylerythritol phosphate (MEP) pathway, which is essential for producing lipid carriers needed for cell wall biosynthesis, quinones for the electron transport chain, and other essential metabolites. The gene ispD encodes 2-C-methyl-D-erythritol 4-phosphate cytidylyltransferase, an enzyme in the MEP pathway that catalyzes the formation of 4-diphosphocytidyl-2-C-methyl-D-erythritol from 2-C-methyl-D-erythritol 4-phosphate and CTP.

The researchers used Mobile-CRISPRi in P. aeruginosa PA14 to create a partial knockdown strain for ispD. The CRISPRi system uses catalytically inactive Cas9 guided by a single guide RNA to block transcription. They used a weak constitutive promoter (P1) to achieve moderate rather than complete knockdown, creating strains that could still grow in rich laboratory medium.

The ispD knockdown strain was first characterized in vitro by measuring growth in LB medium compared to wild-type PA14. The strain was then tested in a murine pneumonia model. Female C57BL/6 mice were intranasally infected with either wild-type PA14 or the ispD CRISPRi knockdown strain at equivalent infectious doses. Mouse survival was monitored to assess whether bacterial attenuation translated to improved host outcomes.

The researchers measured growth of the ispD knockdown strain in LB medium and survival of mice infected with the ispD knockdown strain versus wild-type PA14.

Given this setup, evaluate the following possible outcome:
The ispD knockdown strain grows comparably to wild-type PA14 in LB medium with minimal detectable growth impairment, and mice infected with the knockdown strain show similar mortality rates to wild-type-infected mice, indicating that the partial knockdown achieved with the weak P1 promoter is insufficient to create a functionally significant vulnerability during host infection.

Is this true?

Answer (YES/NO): NO